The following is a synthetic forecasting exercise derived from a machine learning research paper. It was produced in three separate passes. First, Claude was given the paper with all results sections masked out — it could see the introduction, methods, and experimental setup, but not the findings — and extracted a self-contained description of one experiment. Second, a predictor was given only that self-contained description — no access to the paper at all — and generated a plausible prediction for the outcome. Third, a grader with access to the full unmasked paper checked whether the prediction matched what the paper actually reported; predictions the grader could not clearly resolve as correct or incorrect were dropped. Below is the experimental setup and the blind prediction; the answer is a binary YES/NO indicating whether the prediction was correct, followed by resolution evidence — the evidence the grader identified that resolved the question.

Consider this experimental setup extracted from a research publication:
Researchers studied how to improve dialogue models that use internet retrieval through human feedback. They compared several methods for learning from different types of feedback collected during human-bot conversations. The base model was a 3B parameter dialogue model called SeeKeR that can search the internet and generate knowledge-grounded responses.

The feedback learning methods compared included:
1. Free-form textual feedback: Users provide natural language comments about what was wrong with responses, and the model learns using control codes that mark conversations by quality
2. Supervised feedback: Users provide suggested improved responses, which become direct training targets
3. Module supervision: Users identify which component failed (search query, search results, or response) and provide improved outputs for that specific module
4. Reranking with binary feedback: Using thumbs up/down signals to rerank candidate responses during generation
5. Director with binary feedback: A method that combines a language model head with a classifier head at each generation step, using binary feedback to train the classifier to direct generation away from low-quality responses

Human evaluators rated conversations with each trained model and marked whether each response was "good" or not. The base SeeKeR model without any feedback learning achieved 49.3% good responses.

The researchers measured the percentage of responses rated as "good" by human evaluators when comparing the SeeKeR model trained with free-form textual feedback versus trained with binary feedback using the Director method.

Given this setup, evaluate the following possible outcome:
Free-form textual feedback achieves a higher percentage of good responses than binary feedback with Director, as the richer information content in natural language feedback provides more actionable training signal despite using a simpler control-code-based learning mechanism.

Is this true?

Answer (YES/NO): NO